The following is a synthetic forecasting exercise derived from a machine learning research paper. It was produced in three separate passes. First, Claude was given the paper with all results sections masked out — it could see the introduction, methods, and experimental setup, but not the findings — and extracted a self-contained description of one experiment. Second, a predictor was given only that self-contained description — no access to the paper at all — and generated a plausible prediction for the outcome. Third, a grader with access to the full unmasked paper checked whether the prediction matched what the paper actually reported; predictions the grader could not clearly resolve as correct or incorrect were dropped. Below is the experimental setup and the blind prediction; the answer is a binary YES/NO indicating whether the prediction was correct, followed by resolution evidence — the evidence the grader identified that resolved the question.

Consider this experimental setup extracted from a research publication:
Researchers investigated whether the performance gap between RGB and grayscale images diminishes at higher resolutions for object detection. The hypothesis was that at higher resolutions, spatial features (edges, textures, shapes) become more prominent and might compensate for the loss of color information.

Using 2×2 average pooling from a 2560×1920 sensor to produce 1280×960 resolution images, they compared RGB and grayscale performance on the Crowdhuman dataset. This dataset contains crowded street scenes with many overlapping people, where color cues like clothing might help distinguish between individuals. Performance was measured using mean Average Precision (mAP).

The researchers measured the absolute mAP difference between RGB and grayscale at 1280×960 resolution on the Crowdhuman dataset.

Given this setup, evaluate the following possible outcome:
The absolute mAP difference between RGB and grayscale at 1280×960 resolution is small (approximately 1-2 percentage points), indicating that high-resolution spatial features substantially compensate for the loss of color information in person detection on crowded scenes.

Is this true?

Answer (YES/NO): NO